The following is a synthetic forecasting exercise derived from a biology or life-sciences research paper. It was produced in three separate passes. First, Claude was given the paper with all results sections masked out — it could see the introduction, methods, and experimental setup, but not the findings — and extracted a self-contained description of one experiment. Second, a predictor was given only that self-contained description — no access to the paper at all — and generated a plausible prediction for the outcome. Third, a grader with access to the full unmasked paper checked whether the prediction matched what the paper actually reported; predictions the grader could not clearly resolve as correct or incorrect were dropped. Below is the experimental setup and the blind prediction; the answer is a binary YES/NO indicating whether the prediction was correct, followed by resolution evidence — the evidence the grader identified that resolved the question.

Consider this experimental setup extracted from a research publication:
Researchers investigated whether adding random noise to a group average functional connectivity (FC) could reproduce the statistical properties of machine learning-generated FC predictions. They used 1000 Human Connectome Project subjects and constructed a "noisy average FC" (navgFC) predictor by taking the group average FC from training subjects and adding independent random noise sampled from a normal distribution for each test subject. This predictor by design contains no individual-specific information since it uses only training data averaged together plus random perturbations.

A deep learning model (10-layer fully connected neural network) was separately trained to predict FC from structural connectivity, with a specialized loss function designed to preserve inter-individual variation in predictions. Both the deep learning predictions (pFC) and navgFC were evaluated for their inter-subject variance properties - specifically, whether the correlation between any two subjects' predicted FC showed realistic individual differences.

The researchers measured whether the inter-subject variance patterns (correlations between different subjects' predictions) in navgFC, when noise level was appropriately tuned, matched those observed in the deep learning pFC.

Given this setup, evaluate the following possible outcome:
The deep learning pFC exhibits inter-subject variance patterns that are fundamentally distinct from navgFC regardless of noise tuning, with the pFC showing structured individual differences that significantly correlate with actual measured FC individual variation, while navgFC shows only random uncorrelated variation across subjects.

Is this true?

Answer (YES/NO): NO